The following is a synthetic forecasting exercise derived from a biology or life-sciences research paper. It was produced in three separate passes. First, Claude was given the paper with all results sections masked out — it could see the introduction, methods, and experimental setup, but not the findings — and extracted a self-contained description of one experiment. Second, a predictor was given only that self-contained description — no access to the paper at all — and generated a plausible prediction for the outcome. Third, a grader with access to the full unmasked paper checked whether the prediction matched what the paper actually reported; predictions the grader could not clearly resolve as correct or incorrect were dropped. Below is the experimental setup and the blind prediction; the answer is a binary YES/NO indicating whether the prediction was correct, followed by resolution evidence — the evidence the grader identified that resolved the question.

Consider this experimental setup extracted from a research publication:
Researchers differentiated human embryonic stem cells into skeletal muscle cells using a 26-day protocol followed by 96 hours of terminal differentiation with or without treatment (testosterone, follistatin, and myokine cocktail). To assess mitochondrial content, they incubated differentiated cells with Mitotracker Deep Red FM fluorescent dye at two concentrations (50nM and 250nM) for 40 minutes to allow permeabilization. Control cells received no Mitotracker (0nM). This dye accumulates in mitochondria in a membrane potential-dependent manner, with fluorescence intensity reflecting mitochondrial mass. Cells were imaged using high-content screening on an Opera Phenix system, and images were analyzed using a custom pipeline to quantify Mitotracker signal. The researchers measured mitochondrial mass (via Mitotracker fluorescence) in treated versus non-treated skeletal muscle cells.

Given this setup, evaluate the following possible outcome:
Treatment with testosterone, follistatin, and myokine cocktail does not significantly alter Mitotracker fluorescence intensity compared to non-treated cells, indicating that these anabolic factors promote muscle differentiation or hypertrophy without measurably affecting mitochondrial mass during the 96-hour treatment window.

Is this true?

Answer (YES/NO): NO